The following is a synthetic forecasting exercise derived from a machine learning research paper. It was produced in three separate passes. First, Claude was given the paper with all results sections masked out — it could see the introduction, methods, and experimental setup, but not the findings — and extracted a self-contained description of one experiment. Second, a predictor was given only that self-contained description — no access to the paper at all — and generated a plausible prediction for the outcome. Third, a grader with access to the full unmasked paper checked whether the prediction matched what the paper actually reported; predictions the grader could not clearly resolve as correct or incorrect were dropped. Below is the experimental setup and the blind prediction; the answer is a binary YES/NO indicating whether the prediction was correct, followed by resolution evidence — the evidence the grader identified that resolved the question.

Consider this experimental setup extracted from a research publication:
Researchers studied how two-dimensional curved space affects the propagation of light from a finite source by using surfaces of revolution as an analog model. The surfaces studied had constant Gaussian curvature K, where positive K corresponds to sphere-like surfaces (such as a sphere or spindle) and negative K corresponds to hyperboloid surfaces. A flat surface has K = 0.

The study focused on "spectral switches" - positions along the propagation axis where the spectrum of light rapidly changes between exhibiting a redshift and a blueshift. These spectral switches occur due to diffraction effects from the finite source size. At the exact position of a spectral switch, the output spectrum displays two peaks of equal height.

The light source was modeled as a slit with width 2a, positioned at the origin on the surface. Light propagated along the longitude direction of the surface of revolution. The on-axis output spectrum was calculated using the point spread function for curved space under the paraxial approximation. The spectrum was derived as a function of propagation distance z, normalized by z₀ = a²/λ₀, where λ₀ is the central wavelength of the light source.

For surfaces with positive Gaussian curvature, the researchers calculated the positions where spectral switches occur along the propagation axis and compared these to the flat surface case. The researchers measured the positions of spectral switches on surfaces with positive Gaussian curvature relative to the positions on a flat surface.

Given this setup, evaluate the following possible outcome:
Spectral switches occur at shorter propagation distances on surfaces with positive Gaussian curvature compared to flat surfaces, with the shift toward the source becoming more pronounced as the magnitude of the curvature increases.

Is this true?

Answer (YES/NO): YES